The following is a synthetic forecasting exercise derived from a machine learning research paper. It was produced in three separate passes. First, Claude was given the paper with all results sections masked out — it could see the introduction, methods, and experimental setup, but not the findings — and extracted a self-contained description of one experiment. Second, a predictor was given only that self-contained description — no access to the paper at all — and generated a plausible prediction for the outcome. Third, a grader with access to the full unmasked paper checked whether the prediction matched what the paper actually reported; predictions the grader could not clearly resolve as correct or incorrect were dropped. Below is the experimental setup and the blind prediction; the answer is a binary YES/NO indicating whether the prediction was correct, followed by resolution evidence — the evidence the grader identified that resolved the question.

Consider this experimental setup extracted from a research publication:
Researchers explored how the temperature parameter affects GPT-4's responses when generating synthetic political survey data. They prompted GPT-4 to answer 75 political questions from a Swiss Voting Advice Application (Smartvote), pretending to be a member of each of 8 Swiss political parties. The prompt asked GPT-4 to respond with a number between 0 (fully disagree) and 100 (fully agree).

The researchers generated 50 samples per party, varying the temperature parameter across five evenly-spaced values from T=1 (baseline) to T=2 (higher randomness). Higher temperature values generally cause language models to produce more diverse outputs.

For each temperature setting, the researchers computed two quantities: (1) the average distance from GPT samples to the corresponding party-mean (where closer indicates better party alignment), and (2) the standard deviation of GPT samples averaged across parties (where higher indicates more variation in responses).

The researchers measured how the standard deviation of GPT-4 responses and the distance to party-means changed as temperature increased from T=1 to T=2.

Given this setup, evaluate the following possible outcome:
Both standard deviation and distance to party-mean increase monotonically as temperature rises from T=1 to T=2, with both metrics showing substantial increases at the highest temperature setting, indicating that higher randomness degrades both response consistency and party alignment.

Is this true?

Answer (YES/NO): NO